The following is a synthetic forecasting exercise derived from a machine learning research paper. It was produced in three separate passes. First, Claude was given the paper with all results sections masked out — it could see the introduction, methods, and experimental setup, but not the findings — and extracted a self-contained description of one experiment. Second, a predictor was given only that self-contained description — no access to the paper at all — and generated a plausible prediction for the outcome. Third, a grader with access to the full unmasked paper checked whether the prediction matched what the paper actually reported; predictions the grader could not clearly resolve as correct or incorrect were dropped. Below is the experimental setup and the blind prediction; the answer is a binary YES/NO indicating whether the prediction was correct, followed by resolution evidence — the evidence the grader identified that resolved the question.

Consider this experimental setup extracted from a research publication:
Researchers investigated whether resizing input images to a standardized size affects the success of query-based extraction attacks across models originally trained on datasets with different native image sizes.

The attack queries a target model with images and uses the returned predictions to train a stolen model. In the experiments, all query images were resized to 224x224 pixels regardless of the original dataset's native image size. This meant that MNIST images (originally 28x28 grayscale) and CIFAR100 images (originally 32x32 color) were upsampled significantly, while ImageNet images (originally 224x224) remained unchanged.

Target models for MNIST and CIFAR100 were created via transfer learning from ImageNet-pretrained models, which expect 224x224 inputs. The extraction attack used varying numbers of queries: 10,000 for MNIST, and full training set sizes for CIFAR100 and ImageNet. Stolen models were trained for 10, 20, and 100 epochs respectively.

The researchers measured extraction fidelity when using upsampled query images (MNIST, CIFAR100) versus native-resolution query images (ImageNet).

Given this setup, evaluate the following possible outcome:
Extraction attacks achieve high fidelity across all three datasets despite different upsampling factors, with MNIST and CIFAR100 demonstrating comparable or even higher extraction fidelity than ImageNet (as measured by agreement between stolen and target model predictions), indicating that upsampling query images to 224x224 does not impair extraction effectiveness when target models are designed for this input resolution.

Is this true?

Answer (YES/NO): NO